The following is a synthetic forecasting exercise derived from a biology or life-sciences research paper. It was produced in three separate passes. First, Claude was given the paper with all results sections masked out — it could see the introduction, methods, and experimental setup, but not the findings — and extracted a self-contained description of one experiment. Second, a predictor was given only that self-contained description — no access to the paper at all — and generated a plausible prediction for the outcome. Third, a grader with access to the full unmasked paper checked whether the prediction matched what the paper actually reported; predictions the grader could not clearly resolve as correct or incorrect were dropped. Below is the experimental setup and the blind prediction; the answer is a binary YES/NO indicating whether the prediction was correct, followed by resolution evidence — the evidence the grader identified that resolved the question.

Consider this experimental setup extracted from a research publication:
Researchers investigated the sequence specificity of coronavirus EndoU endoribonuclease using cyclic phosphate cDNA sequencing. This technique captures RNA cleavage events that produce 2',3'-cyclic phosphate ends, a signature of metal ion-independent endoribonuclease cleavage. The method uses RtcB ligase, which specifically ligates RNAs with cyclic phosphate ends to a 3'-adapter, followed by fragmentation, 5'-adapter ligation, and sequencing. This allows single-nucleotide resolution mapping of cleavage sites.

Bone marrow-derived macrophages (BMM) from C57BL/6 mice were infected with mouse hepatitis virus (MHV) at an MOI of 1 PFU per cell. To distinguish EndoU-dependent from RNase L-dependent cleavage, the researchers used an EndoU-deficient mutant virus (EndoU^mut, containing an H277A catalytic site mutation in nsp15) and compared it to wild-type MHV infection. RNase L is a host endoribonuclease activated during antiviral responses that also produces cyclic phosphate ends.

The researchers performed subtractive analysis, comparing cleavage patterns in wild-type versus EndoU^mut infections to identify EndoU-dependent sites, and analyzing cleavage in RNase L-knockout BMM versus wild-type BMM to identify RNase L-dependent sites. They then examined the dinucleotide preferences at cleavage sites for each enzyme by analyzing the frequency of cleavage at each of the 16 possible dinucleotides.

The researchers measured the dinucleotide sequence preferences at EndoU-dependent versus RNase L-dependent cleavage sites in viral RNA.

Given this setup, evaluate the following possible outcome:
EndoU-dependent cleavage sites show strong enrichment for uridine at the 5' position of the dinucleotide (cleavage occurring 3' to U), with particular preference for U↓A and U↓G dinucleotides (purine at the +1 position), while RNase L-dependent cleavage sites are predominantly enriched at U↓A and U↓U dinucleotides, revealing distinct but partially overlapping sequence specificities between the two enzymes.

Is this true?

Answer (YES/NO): NO